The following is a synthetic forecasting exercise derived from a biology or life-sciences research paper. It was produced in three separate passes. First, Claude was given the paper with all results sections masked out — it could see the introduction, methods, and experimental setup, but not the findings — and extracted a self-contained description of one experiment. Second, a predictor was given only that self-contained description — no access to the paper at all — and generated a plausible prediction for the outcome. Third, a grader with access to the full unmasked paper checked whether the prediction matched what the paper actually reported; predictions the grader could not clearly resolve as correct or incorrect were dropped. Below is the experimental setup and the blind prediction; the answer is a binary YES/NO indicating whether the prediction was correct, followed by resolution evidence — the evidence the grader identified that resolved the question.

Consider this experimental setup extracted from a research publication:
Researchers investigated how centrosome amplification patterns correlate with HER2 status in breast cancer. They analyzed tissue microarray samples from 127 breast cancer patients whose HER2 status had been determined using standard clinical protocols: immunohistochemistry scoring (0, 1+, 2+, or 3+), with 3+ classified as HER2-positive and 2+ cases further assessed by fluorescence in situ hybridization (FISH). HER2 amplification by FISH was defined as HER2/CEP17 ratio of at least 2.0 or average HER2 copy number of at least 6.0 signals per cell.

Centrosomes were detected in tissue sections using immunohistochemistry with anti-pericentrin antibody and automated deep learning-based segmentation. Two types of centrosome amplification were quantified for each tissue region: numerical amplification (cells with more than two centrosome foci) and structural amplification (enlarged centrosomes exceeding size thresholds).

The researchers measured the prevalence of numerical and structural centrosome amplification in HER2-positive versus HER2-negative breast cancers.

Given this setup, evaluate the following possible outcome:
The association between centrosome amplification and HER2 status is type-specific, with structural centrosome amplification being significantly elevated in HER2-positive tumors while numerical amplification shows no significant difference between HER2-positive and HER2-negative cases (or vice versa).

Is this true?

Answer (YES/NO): NO